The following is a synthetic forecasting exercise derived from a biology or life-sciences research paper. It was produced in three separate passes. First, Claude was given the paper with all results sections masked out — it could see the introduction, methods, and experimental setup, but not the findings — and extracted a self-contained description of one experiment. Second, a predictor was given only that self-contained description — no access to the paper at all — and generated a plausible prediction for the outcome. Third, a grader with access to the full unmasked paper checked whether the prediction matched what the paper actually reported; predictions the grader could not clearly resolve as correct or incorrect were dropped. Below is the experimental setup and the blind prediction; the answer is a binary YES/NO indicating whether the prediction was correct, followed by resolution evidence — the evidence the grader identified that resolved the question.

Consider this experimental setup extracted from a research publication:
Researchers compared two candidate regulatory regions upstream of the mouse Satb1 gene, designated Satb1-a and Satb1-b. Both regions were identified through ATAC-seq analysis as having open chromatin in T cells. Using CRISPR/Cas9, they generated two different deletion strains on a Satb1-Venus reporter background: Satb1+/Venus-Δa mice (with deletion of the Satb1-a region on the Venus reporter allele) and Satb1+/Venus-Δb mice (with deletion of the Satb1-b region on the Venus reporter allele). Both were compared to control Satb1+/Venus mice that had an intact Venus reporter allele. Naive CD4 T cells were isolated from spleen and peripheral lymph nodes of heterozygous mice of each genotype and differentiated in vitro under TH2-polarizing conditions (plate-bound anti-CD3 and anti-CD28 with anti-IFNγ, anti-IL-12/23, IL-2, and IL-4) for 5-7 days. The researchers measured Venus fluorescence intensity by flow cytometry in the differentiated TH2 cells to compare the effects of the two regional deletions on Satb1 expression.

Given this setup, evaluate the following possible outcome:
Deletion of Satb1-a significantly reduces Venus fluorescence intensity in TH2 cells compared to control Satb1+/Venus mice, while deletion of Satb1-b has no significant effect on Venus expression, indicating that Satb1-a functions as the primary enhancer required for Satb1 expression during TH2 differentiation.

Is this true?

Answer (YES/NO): YES